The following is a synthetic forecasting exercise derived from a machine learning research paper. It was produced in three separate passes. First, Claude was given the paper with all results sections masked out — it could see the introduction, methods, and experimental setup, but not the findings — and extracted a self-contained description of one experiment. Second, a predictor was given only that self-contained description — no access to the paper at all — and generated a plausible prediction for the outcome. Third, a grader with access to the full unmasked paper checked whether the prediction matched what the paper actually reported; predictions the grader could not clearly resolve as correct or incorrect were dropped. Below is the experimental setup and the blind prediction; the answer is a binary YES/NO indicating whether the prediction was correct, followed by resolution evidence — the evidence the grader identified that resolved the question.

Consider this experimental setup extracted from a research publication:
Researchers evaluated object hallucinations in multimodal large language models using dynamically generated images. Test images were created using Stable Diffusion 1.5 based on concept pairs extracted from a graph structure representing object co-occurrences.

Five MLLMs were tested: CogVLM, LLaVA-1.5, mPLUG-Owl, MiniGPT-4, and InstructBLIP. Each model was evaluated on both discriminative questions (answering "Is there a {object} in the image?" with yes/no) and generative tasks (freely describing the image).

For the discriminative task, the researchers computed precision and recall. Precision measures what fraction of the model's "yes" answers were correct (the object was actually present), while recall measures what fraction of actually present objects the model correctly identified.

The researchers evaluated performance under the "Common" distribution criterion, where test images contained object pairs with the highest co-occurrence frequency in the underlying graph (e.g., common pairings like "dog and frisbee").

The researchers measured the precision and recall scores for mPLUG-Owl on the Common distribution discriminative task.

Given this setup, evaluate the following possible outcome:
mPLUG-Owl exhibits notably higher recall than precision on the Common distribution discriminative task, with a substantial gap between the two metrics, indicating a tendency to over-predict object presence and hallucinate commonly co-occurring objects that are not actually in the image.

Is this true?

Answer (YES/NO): NO